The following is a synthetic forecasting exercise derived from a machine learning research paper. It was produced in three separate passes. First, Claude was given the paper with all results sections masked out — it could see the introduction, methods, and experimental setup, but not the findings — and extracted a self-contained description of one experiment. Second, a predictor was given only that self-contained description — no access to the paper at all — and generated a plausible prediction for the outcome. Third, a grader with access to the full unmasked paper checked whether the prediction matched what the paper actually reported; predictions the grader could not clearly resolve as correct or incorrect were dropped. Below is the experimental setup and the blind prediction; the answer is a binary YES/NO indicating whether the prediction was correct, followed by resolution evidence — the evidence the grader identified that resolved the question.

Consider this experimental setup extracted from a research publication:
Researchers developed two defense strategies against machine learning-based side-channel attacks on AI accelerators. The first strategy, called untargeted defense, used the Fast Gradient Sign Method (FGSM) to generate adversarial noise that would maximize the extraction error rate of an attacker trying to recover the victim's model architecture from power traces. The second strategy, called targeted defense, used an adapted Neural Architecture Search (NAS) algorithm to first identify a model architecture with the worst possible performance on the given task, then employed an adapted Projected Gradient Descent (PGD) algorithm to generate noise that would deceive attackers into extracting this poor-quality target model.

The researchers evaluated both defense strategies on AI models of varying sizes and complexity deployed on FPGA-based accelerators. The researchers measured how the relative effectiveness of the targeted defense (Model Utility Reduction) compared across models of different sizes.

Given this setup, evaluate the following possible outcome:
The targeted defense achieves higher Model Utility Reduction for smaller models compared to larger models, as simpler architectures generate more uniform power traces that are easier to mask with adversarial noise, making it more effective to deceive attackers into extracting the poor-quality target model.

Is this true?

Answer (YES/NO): NO